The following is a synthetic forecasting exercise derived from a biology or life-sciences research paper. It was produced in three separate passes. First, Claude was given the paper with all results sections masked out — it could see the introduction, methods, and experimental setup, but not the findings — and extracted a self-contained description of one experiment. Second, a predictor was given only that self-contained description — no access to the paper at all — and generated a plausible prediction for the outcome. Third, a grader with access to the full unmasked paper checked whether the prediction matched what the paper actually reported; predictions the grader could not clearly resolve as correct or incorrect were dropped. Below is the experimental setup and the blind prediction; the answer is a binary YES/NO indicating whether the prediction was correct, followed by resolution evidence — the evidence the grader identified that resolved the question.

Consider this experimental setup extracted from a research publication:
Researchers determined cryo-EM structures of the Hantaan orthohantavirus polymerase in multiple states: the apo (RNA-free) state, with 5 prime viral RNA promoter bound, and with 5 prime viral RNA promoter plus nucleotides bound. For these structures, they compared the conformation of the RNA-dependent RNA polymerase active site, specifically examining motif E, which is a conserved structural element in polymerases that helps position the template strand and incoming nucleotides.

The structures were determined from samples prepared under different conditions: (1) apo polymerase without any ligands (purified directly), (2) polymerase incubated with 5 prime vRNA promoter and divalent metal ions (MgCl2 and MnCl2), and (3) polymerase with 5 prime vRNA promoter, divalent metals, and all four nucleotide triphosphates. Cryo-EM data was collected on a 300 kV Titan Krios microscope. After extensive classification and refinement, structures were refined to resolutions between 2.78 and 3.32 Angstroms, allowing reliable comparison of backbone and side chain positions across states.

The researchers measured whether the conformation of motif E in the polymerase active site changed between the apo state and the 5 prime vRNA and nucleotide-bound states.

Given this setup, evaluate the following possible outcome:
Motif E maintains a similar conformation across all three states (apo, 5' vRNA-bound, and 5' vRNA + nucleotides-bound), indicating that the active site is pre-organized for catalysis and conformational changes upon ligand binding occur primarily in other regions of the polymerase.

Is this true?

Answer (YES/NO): NO